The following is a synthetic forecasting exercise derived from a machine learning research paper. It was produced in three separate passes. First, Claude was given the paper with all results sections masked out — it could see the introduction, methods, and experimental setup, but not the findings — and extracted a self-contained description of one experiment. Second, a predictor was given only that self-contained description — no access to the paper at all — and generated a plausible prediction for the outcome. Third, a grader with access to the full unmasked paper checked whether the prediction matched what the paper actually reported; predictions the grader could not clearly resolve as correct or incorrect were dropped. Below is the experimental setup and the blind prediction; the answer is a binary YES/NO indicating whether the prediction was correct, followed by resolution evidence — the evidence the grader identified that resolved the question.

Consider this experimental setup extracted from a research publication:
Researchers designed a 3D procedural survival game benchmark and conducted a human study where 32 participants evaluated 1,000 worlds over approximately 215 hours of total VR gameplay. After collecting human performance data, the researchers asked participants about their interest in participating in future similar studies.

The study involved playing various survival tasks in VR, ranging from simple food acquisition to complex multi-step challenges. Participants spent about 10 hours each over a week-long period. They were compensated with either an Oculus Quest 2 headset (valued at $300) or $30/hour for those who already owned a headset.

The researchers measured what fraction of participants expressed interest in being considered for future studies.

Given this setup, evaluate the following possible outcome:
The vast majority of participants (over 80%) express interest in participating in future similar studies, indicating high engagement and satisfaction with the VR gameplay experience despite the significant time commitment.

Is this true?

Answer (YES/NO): YES